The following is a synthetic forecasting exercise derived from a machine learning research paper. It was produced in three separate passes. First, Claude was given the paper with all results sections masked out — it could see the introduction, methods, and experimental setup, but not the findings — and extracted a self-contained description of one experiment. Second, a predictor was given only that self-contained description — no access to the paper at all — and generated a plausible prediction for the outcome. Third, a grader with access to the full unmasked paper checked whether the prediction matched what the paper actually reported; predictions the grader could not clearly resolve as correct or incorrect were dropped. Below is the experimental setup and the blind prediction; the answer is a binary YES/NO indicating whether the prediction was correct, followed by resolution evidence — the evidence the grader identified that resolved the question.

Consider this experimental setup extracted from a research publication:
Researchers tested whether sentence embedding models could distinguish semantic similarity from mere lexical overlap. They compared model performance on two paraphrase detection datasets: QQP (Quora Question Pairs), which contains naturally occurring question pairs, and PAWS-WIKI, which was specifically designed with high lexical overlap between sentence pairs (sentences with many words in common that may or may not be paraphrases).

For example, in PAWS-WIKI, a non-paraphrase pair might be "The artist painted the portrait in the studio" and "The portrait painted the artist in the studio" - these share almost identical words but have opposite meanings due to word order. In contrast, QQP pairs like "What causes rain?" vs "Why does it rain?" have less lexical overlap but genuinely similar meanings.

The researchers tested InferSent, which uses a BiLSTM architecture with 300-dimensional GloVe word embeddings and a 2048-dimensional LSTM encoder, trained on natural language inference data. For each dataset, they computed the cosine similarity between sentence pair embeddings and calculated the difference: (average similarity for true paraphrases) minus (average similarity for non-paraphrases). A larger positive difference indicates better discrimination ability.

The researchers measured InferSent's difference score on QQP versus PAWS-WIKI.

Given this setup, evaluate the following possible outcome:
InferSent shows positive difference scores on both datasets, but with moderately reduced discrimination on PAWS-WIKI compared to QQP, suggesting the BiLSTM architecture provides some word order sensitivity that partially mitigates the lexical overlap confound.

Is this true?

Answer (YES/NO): NO